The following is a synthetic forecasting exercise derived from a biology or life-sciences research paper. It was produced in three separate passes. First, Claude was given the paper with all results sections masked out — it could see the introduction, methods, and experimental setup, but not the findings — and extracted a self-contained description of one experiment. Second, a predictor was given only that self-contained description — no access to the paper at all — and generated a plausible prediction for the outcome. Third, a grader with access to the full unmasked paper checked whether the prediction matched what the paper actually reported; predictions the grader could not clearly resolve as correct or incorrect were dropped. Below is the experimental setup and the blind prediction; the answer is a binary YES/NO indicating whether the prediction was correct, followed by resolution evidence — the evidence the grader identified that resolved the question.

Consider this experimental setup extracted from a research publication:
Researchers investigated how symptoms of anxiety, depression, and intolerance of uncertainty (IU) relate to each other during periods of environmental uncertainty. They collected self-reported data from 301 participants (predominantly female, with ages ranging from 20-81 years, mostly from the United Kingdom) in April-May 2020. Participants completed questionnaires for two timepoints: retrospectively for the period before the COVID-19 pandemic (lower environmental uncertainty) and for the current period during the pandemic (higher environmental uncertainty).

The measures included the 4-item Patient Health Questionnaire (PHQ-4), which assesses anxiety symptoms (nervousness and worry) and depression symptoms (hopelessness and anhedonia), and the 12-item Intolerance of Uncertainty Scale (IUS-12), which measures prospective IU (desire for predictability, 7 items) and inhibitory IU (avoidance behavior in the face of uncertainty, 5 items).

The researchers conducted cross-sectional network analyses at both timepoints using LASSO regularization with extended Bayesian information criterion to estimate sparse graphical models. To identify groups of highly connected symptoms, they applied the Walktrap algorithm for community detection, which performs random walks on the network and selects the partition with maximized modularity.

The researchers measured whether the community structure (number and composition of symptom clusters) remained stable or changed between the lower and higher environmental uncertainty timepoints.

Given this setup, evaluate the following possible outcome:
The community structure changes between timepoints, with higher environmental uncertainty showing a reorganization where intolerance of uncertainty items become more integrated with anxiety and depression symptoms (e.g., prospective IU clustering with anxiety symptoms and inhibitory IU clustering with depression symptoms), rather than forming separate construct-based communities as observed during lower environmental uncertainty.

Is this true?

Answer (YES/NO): NO